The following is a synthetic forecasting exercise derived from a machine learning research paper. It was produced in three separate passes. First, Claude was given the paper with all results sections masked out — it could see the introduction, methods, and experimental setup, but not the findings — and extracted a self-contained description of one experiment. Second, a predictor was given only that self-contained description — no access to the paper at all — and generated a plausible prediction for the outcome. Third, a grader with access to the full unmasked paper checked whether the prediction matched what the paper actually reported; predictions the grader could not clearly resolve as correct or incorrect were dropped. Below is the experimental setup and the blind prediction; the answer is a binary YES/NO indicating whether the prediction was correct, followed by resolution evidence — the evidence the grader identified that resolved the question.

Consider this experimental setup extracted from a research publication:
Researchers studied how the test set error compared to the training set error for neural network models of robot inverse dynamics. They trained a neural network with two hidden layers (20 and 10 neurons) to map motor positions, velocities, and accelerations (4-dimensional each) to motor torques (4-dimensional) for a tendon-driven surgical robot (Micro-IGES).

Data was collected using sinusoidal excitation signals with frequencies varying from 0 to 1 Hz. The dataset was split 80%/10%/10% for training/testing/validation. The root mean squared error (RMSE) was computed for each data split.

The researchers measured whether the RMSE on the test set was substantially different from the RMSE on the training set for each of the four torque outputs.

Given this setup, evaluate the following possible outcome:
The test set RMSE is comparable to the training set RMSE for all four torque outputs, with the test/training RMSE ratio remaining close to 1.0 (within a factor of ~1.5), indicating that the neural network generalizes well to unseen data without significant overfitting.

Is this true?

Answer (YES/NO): YES